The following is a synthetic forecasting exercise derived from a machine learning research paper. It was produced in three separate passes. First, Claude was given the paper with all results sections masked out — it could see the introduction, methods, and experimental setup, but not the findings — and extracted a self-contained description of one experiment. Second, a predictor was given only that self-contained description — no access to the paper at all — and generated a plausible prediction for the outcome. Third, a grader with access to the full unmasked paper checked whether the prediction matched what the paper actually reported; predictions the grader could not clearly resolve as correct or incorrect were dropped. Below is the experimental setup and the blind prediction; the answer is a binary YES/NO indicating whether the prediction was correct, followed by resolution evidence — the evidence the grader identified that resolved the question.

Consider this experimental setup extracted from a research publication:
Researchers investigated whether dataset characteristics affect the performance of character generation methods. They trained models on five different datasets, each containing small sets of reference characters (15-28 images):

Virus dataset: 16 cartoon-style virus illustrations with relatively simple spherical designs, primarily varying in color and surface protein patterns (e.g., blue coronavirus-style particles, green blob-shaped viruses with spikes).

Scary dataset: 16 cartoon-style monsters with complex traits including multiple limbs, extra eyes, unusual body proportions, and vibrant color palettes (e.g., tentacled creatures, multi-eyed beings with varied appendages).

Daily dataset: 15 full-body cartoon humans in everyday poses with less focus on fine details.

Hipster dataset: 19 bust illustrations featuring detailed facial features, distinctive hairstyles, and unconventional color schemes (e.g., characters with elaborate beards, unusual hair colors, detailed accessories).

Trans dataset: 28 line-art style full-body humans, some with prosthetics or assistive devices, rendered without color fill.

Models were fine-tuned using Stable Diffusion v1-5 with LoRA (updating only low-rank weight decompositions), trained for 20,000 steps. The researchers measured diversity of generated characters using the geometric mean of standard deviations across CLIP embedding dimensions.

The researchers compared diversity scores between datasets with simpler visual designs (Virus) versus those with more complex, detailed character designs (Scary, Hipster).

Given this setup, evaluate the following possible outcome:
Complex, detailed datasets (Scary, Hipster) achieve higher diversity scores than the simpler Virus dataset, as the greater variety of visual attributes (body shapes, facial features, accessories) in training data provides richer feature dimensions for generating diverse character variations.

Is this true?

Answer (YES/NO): NO